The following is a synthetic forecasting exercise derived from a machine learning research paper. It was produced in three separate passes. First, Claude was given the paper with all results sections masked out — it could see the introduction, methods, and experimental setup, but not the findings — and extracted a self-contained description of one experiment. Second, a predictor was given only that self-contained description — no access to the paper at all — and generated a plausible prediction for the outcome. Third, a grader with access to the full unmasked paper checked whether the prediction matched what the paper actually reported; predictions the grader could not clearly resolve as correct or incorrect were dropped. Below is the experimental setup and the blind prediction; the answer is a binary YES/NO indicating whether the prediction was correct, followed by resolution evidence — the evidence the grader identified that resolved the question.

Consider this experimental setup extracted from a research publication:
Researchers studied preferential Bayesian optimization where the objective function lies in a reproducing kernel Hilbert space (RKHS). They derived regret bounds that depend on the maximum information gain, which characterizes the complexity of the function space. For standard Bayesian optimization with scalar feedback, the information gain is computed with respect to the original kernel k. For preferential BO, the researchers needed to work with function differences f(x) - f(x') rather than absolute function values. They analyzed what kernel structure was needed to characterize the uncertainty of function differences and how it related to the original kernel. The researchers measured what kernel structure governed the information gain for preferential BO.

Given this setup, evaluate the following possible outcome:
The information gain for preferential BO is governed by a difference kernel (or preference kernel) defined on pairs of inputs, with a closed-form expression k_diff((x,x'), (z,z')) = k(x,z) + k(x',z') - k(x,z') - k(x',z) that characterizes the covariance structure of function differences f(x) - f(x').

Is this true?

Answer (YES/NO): NO